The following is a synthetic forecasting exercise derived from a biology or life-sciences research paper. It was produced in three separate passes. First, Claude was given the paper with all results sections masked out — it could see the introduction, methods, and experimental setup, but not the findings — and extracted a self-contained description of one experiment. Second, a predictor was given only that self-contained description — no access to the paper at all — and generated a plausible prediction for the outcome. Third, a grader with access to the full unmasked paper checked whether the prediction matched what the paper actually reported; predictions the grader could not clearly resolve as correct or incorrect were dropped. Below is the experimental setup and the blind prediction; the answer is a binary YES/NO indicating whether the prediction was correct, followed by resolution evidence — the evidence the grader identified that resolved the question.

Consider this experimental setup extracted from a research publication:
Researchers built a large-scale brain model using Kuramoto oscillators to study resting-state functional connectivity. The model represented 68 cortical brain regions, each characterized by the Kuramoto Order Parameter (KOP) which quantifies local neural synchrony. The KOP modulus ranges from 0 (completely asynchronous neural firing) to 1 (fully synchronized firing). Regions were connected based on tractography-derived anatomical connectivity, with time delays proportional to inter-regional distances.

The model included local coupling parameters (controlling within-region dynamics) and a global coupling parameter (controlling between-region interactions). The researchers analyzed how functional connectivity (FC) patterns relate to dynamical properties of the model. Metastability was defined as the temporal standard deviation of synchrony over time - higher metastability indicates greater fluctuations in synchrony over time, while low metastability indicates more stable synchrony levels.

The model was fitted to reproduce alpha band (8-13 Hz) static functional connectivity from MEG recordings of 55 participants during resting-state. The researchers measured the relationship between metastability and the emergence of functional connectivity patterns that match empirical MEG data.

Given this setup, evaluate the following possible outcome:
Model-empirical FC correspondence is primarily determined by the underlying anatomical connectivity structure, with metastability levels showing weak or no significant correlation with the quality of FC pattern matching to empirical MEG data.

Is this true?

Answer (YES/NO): NO